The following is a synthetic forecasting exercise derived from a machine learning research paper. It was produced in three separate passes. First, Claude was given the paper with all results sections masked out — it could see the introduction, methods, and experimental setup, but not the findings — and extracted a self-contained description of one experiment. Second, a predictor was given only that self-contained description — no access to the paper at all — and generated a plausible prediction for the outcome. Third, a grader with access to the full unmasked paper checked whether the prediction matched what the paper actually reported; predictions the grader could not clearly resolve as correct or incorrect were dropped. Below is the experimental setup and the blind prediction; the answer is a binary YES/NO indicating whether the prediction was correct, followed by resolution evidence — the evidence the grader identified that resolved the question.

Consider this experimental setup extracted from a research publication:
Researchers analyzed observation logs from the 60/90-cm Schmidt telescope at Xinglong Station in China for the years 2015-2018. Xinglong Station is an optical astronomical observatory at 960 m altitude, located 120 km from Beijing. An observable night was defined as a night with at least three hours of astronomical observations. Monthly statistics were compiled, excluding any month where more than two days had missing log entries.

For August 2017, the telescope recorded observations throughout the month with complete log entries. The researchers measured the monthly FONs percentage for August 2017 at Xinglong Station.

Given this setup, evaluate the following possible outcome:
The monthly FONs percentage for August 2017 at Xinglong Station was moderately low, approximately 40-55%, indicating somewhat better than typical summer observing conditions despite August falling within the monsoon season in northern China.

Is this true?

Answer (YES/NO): NO